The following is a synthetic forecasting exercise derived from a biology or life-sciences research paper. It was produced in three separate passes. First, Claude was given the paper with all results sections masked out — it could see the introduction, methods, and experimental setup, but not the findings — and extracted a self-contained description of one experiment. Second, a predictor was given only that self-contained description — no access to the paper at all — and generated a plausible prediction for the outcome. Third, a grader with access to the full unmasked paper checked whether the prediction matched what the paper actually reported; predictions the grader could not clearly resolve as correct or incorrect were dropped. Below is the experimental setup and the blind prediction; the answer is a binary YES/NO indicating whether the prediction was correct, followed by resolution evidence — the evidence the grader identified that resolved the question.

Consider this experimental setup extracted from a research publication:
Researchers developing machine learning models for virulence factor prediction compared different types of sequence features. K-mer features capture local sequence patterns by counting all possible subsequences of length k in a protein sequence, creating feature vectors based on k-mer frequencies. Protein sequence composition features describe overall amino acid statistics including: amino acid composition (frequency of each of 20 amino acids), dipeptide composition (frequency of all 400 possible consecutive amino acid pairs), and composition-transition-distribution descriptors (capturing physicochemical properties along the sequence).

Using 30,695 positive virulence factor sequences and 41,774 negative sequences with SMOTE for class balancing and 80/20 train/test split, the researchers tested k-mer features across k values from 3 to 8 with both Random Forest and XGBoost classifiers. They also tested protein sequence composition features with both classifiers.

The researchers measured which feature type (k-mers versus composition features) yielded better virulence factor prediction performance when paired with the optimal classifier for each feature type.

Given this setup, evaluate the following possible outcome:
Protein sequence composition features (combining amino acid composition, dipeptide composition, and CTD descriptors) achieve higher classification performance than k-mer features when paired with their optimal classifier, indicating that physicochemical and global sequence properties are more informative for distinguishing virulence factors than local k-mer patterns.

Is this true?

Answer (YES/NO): YES